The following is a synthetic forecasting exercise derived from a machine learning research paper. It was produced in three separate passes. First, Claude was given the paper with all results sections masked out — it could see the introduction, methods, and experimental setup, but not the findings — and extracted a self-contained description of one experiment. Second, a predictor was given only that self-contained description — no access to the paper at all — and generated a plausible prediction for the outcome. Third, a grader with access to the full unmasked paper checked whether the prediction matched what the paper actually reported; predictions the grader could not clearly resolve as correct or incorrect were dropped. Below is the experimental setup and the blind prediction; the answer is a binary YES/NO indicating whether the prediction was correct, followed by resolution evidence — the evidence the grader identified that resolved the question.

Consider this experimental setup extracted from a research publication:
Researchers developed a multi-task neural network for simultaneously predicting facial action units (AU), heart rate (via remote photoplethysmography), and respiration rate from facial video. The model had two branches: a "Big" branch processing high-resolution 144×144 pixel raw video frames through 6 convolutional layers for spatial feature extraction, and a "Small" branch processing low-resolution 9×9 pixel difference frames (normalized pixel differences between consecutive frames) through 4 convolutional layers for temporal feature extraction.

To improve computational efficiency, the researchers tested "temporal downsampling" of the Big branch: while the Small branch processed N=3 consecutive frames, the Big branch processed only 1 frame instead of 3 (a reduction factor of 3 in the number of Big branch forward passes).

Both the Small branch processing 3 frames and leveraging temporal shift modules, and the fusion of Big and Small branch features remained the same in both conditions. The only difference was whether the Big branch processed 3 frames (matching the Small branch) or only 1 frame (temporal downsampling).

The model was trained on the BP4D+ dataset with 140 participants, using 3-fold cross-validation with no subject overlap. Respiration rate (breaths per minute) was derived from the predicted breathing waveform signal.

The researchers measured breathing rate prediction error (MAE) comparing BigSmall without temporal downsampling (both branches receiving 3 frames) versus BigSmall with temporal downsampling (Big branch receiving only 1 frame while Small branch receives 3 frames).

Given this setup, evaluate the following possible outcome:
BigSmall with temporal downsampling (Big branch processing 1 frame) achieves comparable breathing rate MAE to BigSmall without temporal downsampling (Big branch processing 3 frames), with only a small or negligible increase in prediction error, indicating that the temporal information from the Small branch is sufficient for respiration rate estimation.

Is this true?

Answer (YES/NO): NO